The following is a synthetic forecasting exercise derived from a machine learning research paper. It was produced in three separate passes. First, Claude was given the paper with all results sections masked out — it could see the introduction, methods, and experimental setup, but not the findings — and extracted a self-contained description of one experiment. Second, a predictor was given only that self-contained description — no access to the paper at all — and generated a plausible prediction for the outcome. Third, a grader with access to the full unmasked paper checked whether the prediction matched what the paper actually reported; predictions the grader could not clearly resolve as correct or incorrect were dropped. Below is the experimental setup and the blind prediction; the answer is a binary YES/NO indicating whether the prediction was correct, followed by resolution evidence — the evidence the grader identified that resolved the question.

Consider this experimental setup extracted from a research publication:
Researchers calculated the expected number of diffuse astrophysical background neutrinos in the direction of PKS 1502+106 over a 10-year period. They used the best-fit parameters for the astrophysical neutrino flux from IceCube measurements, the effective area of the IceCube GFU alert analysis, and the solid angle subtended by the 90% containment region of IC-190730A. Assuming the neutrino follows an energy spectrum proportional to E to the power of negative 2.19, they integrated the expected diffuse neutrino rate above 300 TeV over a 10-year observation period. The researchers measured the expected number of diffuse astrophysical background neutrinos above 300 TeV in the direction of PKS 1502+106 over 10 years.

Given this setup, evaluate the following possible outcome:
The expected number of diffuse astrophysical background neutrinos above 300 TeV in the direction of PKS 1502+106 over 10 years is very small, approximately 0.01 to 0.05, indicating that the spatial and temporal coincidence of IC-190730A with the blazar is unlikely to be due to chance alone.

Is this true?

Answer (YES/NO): YES